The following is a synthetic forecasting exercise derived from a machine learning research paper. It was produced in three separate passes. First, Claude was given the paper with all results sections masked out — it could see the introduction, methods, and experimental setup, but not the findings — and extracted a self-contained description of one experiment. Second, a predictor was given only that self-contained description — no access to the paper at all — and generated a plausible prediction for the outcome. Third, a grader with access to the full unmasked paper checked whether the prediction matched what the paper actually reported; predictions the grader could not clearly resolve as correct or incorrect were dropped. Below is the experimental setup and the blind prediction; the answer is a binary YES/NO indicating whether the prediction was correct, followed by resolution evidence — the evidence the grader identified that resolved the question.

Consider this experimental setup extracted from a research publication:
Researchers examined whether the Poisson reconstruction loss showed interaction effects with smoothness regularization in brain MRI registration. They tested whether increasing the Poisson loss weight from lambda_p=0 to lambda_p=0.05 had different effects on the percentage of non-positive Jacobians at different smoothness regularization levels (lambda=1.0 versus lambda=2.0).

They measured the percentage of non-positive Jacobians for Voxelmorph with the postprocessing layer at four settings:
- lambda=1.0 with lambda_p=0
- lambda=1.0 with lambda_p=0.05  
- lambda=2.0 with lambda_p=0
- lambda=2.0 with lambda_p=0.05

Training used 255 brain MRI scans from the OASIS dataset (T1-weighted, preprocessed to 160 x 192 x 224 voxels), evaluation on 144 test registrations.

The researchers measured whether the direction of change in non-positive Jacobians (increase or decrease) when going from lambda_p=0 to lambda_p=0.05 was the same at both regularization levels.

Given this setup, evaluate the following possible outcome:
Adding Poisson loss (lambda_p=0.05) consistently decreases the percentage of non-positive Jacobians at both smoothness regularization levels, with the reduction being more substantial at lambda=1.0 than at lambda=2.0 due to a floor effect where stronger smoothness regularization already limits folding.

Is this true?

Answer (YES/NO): NO